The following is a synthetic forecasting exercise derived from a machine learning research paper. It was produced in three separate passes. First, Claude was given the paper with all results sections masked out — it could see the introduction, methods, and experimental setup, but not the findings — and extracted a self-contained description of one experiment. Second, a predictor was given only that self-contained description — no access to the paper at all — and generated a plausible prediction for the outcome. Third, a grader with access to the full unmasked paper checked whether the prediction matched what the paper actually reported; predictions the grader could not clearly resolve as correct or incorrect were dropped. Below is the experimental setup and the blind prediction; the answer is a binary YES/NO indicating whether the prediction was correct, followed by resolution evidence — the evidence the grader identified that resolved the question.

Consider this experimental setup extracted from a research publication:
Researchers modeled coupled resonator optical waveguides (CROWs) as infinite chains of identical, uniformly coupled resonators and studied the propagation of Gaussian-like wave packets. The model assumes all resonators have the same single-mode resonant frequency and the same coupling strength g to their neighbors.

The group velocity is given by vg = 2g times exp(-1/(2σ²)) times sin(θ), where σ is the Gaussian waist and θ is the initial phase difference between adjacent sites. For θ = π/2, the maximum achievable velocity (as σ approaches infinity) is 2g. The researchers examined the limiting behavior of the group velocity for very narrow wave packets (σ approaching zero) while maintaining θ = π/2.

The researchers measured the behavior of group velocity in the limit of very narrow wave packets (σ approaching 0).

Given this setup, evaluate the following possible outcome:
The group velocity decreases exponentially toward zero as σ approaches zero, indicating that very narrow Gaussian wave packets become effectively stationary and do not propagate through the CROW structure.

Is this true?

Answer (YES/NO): YES